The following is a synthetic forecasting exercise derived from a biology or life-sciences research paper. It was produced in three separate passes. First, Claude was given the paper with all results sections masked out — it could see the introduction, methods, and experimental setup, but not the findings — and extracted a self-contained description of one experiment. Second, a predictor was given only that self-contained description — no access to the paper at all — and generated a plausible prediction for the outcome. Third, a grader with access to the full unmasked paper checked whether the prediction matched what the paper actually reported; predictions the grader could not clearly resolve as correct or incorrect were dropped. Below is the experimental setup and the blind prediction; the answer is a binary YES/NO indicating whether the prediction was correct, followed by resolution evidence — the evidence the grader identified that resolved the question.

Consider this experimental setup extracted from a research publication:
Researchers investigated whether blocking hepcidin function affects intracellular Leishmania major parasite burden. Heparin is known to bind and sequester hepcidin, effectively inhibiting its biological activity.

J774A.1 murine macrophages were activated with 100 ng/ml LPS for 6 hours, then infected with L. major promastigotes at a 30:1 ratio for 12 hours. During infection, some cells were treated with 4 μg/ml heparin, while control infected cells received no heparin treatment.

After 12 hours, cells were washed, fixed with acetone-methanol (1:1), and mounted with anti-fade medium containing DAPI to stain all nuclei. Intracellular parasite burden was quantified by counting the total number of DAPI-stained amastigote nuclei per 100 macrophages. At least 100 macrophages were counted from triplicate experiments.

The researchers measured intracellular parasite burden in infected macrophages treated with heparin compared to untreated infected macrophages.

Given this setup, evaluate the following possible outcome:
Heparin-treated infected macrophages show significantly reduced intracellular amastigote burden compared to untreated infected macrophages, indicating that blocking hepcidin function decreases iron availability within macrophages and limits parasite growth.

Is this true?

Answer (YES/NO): YES